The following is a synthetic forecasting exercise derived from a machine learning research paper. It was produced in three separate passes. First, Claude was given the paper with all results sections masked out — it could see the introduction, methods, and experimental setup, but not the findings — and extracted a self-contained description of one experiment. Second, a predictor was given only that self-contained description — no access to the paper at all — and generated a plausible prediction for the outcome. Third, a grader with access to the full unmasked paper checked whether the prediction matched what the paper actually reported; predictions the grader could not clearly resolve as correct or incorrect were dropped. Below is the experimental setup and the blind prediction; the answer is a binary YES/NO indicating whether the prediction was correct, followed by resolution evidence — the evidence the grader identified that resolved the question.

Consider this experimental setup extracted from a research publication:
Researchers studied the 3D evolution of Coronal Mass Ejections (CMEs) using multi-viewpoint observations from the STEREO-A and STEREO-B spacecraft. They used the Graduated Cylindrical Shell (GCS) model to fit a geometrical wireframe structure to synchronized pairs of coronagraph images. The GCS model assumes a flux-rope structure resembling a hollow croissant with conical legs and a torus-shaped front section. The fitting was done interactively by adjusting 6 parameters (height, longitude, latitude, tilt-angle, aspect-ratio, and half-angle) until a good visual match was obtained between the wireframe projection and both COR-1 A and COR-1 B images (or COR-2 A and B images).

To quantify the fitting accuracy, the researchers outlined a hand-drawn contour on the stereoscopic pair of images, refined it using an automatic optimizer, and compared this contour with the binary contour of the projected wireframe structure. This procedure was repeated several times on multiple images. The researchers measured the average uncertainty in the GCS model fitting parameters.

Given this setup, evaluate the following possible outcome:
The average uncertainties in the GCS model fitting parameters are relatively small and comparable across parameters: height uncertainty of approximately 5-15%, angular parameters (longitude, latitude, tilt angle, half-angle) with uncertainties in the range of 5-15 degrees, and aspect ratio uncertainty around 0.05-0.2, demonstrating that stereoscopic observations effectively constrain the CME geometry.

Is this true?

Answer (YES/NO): NO